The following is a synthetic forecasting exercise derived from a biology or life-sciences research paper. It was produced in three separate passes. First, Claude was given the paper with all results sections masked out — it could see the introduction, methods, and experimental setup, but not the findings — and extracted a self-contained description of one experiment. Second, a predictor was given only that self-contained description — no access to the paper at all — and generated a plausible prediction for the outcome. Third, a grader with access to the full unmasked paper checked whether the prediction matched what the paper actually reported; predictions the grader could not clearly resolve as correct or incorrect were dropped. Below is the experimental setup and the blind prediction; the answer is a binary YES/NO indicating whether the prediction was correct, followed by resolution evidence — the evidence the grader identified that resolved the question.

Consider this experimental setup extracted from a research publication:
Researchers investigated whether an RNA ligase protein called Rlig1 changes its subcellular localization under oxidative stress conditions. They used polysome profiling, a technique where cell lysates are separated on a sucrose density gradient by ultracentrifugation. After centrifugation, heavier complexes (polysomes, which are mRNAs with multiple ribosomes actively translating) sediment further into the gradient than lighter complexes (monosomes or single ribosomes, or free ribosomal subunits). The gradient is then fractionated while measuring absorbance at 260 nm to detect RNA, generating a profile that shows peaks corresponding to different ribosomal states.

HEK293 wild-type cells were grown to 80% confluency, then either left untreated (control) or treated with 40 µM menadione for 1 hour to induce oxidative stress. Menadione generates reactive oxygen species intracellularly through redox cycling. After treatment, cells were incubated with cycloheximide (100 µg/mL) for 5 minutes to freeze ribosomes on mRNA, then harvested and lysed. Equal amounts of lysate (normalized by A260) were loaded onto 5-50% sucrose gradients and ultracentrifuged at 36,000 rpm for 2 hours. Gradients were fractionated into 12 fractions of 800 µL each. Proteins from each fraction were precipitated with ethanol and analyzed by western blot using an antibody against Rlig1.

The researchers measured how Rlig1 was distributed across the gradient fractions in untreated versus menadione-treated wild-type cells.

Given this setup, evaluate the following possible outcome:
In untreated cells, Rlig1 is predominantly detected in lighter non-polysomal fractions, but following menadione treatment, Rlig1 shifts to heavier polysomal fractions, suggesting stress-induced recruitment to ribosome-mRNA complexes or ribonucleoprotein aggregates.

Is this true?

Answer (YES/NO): NO